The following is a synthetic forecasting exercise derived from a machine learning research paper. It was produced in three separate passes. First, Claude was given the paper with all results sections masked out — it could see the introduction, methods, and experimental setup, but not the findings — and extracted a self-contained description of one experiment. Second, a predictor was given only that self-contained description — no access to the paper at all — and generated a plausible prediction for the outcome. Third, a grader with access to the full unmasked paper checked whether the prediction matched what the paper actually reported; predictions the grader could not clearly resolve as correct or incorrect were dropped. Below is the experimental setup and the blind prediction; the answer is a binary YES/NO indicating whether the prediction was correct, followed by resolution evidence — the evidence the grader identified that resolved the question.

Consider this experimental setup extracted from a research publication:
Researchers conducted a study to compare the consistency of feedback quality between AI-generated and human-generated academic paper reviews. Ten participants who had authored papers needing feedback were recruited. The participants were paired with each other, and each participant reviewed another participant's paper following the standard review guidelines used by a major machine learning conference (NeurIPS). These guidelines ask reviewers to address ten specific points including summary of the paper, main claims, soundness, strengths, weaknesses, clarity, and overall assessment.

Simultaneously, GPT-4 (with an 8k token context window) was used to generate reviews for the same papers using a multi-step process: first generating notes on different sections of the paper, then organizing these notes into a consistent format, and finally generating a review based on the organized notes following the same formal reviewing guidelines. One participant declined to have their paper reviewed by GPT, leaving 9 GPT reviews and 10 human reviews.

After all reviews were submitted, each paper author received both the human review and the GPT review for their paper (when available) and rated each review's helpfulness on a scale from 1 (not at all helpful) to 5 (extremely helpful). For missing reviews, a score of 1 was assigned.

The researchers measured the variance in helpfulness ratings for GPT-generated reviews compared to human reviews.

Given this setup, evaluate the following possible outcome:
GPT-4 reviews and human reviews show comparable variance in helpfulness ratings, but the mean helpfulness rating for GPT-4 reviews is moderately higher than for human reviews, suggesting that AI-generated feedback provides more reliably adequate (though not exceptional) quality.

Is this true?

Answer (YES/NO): NO